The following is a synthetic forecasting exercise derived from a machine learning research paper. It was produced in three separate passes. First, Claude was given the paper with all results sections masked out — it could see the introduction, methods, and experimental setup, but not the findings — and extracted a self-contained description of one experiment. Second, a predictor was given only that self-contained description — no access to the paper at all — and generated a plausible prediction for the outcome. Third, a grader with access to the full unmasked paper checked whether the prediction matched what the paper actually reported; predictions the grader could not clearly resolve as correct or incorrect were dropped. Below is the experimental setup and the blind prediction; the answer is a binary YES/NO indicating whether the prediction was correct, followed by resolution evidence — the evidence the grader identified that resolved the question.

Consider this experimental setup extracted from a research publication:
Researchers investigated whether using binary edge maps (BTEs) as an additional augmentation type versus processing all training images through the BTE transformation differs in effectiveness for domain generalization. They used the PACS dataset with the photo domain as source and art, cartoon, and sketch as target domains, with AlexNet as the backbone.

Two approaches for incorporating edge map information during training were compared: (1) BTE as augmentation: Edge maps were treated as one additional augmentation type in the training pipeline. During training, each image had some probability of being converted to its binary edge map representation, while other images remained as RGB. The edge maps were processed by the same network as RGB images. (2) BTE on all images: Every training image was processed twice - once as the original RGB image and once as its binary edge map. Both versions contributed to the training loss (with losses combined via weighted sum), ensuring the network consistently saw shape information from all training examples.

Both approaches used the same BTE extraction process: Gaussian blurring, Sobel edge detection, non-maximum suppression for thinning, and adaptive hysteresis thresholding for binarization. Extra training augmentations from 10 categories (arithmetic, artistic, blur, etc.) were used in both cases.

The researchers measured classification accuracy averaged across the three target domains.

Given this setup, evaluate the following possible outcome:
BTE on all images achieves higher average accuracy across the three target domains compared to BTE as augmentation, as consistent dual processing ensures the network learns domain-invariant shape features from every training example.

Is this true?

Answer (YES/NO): YES